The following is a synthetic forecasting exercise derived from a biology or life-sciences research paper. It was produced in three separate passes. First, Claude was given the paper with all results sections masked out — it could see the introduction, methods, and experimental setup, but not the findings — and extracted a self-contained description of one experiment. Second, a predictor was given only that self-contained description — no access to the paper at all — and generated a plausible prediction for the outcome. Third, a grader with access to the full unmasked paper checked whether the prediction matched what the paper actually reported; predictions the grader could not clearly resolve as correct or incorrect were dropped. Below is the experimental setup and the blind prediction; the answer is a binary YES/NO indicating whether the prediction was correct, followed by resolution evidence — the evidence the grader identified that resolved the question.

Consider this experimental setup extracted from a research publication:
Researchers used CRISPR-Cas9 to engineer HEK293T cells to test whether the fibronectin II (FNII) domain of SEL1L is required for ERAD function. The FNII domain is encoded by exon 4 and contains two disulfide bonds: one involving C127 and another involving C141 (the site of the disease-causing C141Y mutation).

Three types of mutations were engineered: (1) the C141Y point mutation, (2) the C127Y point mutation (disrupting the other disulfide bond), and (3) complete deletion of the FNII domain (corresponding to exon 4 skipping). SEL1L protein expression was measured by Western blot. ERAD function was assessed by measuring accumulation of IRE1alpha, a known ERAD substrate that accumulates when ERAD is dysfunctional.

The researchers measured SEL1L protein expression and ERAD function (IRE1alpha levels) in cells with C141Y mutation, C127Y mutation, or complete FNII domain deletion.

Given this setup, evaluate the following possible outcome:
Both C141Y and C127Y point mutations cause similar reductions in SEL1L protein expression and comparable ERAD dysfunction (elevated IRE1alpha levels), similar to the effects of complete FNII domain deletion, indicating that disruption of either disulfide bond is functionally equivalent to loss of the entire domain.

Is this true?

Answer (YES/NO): NO